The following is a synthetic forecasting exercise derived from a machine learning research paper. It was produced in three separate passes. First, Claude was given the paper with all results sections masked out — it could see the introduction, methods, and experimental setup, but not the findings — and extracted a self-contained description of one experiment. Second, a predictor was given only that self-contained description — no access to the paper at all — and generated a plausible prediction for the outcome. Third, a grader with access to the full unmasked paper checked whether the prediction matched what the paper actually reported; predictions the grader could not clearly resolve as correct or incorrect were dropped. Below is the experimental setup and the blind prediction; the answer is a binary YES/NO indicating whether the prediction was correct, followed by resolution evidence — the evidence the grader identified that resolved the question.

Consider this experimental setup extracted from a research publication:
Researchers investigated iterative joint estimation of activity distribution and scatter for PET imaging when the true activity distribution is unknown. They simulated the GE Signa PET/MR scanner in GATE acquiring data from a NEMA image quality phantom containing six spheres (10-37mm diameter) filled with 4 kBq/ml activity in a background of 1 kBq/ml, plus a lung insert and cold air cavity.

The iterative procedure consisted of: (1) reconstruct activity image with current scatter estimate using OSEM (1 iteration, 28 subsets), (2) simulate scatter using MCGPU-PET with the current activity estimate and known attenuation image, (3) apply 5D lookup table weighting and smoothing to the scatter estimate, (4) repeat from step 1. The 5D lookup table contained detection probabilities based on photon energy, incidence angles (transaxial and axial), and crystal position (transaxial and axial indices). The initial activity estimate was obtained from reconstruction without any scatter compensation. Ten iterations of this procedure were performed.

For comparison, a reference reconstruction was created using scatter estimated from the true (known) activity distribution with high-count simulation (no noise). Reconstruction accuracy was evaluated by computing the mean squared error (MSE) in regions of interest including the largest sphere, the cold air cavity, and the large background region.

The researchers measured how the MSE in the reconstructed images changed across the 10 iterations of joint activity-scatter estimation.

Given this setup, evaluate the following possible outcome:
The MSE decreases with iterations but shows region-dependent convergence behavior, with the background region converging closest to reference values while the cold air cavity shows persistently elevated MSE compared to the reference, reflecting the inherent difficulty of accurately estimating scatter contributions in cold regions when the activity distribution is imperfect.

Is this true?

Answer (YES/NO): NO